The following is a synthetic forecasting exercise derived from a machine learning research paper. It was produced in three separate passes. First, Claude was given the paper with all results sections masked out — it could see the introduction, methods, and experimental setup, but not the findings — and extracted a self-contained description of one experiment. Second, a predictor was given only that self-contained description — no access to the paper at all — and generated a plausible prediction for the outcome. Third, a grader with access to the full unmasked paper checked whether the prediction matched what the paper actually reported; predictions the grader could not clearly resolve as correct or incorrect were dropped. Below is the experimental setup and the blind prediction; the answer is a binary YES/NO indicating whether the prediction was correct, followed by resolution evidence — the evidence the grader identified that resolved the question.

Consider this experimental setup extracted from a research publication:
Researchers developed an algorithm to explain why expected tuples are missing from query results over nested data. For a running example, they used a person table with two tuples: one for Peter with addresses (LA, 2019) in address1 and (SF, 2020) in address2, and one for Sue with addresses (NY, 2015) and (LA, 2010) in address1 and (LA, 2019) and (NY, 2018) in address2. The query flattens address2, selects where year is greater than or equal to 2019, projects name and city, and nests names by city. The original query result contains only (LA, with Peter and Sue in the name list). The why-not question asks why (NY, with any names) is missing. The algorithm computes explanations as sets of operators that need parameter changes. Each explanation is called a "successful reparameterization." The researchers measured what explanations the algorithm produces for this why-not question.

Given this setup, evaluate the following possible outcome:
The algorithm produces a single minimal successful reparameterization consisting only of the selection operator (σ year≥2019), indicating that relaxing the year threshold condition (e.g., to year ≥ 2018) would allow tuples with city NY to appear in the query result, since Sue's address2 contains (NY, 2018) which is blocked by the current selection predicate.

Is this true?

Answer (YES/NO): NO